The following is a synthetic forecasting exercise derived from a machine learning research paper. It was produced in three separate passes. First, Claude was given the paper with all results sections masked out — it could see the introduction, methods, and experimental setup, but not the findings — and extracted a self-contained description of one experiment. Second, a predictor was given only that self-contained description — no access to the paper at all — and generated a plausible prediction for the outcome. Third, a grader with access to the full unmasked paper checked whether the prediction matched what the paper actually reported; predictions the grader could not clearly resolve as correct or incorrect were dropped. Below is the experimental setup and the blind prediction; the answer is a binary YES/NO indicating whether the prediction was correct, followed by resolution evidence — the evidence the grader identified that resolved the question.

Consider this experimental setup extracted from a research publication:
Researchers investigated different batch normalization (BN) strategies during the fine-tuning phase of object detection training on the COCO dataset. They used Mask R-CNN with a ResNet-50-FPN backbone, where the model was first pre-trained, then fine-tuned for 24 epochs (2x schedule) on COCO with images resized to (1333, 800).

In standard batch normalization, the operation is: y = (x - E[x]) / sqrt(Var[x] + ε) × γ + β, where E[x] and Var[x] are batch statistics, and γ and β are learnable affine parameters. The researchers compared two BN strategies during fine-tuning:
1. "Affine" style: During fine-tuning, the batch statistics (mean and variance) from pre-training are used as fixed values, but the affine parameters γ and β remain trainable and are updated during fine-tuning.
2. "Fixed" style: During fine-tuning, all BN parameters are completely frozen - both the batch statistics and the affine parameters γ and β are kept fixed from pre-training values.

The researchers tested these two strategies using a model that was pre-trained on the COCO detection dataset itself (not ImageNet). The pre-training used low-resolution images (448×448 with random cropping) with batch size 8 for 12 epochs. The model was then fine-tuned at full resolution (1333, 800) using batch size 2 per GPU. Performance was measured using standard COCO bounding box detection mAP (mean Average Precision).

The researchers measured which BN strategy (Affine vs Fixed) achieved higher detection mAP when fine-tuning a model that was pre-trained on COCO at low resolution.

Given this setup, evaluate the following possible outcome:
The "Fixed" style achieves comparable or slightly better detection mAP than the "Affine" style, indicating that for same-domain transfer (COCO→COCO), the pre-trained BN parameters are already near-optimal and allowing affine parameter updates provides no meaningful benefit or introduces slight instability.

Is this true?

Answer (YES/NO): NO